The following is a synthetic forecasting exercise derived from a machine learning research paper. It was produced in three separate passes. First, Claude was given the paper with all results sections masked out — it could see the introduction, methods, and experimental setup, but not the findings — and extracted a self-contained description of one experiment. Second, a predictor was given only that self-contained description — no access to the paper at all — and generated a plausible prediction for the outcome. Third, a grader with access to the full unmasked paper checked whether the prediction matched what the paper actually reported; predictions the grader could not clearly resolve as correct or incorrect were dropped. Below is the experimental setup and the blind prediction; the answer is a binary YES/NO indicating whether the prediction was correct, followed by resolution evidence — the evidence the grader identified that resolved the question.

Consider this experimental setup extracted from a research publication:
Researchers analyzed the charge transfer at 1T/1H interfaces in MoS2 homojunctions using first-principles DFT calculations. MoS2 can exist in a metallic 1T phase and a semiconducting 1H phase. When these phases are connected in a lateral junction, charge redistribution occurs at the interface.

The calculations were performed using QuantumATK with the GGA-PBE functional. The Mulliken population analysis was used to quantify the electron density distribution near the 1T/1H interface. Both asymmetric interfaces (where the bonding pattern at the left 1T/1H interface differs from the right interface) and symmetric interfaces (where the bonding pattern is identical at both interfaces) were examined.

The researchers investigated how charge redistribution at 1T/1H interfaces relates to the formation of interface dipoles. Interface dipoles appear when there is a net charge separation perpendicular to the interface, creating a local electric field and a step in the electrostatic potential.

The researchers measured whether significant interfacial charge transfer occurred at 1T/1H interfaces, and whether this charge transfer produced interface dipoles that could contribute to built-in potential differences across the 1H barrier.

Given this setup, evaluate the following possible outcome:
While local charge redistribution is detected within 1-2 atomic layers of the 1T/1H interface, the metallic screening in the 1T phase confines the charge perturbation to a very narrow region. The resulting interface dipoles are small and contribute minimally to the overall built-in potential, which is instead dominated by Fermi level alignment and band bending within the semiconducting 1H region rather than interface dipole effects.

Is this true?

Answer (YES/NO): NO